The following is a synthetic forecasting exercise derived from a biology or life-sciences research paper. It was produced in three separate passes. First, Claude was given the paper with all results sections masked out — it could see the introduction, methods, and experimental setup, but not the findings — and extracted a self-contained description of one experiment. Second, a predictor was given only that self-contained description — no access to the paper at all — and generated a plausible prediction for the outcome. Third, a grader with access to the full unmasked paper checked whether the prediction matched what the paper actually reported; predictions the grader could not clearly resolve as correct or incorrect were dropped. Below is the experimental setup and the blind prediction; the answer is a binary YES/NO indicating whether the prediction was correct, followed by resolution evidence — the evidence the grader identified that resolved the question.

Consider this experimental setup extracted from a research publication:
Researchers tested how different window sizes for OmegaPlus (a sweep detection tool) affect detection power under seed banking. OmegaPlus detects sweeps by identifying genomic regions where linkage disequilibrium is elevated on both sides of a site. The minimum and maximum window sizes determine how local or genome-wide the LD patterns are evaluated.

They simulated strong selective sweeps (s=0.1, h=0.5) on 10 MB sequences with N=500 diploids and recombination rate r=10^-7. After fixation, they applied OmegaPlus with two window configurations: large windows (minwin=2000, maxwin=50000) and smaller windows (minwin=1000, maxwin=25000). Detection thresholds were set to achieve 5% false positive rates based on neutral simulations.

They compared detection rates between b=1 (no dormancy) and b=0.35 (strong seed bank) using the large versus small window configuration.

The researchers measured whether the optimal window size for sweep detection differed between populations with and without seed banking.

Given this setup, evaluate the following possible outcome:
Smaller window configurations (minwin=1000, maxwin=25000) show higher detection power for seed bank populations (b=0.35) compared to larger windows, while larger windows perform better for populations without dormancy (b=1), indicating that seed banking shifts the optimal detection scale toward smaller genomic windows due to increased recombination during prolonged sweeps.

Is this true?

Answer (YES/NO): YES